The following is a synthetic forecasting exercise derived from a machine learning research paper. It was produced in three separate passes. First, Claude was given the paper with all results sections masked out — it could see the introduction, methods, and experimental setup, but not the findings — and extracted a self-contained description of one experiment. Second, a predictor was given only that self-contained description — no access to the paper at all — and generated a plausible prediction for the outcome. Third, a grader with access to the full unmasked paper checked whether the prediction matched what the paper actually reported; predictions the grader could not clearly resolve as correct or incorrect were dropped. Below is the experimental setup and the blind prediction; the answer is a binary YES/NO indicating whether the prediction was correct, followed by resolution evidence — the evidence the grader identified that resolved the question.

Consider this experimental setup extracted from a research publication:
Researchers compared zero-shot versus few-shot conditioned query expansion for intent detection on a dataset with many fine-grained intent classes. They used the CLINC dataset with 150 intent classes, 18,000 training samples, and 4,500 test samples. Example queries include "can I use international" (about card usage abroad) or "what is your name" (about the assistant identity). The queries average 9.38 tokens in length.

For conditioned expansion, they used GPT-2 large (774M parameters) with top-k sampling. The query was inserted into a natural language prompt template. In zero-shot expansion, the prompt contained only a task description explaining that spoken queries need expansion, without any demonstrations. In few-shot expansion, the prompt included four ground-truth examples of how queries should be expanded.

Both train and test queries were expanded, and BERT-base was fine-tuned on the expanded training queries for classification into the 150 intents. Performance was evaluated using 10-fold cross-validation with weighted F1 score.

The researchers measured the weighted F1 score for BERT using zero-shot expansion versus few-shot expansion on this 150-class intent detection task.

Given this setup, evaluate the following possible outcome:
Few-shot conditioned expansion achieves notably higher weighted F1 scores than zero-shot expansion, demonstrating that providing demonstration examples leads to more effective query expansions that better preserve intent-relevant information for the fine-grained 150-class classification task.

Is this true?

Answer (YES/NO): NO